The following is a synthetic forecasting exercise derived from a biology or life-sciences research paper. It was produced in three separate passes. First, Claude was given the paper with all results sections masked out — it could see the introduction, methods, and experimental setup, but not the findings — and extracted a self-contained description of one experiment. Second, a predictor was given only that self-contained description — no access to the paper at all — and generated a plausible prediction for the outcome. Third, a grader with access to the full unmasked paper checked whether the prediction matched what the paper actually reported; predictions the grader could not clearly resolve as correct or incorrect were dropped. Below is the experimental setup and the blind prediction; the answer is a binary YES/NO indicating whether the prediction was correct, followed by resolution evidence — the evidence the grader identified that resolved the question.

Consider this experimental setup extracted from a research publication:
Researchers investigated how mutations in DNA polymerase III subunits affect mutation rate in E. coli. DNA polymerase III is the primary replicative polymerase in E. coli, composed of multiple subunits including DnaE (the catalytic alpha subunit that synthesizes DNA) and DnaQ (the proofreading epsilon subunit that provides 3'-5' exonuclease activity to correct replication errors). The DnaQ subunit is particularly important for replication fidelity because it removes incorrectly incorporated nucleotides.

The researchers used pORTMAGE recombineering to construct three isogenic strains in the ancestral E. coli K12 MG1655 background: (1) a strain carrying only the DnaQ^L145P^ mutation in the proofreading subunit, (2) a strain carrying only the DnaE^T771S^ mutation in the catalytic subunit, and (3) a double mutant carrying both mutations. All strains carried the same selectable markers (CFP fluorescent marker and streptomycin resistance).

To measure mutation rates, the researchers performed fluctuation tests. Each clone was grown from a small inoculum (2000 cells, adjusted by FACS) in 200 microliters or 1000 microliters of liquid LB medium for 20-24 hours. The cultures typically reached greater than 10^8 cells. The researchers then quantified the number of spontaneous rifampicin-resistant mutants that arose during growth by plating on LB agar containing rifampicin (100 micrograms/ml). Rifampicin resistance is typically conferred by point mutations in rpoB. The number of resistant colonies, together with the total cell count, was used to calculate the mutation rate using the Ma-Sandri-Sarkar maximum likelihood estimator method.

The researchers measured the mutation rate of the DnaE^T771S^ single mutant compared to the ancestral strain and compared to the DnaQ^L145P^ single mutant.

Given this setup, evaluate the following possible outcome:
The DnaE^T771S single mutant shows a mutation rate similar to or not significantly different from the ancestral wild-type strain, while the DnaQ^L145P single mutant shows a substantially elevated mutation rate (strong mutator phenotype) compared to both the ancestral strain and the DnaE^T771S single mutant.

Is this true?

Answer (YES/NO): YES